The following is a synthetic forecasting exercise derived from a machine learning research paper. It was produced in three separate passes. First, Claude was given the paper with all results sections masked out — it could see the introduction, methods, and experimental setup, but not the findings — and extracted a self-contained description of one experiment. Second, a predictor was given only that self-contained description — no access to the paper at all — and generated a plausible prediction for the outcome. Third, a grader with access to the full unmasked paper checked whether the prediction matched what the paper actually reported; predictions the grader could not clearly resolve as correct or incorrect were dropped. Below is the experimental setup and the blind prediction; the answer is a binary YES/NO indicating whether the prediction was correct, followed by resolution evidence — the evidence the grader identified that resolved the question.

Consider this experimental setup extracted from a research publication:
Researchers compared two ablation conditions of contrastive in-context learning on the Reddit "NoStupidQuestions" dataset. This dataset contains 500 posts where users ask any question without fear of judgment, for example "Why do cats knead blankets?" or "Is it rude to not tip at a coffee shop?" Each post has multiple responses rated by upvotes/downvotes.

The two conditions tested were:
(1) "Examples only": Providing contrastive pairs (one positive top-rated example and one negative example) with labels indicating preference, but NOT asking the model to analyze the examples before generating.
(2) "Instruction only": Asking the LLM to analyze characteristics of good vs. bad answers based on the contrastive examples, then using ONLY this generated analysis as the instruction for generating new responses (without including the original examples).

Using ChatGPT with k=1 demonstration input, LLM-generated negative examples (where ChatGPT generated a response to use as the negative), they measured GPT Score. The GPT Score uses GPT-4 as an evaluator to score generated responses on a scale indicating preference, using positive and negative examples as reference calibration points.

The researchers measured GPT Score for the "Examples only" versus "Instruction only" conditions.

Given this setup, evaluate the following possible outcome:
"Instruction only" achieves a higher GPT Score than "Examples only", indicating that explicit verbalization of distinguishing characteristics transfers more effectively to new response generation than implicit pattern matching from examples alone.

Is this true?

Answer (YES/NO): NO